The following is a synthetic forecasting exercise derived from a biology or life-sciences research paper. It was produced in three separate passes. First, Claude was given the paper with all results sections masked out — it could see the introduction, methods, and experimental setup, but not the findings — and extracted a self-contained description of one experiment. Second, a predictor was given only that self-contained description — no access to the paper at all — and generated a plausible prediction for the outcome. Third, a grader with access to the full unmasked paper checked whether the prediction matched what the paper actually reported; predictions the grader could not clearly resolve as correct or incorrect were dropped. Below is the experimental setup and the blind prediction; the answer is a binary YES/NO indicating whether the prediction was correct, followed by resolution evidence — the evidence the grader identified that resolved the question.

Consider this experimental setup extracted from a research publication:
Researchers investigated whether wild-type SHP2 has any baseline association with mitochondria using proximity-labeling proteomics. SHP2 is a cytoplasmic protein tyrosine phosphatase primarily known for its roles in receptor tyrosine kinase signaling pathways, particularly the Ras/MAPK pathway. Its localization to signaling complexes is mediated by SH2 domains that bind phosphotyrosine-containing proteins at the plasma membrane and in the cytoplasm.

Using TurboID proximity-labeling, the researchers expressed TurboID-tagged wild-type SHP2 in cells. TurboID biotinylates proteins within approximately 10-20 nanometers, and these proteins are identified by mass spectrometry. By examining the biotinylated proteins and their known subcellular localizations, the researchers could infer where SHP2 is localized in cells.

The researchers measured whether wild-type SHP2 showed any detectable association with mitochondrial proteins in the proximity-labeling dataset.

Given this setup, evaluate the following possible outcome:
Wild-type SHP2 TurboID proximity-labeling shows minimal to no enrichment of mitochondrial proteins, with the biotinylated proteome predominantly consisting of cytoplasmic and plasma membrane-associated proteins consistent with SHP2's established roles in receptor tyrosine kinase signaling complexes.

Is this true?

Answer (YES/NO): NO